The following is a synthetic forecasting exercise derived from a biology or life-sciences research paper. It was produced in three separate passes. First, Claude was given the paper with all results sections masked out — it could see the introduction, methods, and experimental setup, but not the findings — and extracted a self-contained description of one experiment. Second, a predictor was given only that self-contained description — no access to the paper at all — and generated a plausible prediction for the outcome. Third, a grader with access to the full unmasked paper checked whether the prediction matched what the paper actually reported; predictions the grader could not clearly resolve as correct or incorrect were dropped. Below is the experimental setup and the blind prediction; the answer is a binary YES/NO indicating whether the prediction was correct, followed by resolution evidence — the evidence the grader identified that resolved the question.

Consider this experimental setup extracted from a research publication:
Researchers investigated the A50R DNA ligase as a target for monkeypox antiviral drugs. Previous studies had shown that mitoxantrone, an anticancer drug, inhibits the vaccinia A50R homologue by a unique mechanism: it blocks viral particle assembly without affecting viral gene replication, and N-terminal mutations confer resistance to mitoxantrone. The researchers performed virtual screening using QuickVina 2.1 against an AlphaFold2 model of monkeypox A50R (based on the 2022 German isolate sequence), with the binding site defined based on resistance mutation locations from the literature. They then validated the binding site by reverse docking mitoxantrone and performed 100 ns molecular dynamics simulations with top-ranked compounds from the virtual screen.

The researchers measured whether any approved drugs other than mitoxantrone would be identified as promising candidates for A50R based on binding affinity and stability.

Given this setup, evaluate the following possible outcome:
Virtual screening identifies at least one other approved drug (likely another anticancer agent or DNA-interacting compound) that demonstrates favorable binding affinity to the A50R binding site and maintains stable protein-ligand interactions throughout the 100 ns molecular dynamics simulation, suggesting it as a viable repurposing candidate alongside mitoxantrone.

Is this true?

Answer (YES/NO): YES